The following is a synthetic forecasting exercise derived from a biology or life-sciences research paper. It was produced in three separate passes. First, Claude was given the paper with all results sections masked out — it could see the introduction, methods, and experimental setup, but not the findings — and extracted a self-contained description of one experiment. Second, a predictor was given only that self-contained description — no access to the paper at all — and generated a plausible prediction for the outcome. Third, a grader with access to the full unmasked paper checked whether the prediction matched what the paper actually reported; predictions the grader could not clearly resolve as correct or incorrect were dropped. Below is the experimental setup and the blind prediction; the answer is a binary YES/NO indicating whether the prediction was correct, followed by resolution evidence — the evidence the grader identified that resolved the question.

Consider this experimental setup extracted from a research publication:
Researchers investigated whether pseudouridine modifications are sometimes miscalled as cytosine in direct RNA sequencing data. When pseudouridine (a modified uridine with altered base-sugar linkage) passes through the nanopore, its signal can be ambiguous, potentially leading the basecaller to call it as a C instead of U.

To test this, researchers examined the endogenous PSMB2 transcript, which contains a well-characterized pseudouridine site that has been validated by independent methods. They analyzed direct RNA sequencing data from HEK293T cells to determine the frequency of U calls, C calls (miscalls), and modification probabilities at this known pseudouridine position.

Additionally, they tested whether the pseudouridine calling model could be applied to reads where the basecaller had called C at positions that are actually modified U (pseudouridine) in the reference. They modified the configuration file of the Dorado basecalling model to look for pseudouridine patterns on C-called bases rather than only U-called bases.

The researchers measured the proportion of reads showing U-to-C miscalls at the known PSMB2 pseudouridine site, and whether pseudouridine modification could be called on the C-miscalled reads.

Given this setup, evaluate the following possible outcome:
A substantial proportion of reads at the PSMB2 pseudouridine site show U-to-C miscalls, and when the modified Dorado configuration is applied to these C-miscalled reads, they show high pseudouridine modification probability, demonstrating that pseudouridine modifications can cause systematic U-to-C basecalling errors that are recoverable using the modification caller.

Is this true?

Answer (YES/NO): YES